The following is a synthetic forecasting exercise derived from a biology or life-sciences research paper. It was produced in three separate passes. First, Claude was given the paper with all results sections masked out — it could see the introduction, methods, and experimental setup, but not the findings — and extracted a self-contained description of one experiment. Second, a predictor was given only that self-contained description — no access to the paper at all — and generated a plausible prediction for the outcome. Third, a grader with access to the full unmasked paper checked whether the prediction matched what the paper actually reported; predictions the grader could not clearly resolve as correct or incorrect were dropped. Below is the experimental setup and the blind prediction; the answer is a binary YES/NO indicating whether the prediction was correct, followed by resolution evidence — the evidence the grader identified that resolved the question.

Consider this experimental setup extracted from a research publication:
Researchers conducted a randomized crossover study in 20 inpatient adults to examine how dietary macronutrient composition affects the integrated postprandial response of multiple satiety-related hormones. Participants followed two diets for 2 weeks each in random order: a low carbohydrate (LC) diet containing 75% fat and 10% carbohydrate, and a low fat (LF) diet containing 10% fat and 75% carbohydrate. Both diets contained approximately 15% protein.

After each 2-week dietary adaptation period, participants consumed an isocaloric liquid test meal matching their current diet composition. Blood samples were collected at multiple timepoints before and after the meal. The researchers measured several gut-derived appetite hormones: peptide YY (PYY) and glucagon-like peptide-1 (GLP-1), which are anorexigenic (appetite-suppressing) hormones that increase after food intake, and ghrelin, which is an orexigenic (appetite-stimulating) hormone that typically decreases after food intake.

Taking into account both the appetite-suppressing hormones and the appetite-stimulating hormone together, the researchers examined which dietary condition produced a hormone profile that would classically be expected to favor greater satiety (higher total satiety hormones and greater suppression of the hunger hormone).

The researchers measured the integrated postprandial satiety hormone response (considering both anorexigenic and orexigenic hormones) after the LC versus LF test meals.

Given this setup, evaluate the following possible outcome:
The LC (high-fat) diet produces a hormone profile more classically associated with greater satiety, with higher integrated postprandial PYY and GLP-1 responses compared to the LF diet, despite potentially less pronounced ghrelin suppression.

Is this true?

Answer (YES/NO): NO